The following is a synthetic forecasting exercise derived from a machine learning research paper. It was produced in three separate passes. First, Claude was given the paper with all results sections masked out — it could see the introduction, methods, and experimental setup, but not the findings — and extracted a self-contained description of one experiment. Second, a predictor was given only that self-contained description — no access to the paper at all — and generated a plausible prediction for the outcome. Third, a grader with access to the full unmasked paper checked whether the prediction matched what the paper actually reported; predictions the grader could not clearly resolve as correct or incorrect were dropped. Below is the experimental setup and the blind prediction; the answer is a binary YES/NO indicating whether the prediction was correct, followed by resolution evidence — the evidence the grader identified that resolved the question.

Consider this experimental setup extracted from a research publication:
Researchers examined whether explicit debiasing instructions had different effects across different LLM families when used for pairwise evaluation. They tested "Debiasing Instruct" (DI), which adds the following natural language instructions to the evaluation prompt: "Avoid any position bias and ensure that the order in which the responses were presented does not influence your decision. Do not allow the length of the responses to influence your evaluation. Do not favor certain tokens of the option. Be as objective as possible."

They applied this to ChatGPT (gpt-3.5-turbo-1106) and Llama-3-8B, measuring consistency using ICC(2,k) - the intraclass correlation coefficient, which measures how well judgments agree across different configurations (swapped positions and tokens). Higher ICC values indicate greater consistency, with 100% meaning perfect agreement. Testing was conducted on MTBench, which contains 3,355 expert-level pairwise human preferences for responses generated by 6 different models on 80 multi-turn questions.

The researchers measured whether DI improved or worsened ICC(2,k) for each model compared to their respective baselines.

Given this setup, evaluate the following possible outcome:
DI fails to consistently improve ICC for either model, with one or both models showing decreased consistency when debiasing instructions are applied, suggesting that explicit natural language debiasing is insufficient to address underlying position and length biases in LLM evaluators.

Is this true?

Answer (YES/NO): YES